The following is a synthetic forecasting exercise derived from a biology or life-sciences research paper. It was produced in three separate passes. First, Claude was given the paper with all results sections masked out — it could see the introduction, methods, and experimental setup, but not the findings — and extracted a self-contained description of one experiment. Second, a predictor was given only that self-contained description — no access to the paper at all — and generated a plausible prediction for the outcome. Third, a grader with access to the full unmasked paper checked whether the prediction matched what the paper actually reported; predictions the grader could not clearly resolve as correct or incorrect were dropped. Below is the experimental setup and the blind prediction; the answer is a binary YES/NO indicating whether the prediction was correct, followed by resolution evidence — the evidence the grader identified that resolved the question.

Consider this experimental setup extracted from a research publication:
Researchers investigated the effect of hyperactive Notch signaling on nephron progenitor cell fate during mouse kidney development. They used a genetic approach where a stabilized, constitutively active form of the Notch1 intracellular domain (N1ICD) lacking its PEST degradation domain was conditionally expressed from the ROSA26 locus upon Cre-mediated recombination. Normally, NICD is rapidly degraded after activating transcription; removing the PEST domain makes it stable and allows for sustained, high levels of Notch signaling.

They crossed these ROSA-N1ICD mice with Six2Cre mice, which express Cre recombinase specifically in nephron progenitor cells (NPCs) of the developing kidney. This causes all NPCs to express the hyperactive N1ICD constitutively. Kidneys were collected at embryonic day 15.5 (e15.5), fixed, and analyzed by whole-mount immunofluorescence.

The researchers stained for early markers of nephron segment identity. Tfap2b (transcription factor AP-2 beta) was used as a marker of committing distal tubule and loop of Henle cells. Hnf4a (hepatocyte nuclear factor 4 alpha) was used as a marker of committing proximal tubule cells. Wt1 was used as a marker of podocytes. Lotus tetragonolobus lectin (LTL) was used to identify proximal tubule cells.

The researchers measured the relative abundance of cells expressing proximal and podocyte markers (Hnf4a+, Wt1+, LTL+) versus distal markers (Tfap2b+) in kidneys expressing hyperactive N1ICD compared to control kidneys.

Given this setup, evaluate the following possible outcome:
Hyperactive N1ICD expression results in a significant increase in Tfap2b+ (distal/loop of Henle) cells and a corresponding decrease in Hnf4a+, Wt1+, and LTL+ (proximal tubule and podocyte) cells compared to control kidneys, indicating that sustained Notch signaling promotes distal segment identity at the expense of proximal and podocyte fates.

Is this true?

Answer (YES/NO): NO